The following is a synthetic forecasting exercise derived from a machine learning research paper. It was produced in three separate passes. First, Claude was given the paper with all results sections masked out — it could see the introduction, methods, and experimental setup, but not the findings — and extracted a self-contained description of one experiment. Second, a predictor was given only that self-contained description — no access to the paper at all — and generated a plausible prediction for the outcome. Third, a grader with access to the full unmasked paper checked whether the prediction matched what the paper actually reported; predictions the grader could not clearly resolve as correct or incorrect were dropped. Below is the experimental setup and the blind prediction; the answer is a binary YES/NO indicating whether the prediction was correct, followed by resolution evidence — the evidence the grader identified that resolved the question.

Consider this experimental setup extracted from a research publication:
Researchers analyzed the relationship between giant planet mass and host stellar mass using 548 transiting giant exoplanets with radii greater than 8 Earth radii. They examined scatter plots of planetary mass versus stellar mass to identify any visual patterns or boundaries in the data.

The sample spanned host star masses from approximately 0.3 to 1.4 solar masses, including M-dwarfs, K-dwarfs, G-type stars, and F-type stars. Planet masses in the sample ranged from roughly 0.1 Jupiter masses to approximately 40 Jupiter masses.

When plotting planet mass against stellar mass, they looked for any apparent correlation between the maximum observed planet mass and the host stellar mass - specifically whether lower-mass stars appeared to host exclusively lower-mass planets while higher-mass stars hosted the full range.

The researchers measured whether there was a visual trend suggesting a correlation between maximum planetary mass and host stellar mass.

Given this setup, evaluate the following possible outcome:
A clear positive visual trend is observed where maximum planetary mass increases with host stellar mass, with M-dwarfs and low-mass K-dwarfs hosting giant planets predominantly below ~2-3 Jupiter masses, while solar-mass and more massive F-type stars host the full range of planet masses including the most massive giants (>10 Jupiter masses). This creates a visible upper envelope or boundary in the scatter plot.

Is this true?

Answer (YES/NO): NO